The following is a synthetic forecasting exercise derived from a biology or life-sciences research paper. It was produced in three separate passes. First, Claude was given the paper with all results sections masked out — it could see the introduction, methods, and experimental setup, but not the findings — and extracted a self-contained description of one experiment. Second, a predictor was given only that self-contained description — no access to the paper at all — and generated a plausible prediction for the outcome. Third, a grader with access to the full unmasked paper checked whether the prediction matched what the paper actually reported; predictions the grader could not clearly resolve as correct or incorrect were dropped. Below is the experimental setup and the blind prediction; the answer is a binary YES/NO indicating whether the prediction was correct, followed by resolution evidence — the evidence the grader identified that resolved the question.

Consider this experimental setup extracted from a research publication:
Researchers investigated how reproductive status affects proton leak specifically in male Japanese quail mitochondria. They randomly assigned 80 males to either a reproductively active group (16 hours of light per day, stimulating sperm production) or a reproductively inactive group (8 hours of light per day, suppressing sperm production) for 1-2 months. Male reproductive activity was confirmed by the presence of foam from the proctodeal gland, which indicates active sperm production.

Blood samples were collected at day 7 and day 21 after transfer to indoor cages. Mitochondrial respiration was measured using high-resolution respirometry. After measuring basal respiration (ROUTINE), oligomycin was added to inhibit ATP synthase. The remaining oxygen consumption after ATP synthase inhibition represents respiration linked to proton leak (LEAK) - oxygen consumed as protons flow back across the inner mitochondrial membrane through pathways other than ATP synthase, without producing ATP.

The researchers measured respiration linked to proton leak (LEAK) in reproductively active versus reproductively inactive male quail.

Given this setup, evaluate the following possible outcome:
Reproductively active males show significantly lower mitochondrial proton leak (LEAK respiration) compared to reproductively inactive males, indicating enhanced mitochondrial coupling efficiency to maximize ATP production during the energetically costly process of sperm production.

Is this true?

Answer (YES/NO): NO